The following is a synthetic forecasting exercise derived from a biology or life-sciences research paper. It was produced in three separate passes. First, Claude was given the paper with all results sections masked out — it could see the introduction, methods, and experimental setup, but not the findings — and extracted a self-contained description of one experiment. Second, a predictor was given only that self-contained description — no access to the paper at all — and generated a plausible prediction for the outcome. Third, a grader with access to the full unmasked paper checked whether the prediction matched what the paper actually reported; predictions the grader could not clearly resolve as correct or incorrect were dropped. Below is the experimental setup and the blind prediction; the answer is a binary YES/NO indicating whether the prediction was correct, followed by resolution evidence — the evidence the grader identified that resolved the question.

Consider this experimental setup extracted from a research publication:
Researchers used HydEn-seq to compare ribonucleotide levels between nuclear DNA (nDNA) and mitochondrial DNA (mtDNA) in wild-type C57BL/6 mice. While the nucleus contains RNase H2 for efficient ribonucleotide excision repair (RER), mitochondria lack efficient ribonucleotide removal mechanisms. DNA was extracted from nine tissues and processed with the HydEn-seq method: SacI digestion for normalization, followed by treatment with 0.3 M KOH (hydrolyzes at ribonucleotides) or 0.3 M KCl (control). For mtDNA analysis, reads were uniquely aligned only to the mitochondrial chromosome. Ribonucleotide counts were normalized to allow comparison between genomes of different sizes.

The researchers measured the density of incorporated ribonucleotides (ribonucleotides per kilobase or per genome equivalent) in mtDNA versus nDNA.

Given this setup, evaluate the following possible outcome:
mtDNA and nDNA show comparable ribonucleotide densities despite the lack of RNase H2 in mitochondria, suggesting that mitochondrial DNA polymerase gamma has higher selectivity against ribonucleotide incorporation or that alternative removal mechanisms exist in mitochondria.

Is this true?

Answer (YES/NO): NO